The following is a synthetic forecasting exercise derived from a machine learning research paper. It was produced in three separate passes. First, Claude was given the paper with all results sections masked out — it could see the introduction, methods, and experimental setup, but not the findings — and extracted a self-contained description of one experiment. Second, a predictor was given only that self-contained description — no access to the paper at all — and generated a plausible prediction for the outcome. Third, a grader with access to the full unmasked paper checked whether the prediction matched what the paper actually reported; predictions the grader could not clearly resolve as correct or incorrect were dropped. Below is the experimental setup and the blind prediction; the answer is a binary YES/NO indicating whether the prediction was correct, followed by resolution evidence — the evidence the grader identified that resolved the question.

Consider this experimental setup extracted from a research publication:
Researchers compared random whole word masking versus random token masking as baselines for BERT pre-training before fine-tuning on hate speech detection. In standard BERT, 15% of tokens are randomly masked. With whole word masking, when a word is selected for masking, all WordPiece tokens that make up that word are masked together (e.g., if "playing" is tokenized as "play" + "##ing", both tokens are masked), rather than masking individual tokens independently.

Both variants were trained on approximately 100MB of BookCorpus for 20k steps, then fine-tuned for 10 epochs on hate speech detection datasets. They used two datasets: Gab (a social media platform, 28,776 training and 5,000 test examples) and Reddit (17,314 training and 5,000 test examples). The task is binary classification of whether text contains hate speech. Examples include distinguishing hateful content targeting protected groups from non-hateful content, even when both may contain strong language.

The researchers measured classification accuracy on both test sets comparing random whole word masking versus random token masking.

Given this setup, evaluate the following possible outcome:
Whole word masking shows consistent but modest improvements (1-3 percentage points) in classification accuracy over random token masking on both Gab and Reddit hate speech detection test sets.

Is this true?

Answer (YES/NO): NO